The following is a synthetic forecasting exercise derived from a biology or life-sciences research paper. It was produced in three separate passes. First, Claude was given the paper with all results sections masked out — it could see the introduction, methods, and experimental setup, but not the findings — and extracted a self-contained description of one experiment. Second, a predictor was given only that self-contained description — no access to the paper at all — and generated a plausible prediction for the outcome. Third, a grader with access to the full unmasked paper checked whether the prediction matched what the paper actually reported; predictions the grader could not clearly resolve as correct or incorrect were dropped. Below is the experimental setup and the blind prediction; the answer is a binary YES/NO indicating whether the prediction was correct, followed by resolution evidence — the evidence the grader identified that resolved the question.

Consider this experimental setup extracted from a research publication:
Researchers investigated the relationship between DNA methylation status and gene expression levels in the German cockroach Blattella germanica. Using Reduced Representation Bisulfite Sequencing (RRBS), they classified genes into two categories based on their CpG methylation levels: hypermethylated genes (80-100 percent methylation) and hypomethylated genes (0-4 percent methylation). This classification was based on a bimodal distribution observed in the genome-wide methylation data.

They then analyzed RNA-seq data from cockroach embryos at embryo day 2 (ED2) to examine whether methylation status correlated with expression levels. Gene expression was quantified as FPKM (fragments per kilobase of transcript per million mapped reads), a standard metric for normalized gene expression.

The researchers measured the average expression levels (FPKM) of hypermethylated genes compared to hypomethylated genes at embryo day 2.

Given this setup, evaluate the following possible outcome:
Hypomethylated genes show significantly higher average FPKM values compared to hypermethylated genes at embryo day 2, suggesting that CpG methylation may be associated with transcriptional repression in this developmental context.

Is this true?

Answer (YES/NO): NO